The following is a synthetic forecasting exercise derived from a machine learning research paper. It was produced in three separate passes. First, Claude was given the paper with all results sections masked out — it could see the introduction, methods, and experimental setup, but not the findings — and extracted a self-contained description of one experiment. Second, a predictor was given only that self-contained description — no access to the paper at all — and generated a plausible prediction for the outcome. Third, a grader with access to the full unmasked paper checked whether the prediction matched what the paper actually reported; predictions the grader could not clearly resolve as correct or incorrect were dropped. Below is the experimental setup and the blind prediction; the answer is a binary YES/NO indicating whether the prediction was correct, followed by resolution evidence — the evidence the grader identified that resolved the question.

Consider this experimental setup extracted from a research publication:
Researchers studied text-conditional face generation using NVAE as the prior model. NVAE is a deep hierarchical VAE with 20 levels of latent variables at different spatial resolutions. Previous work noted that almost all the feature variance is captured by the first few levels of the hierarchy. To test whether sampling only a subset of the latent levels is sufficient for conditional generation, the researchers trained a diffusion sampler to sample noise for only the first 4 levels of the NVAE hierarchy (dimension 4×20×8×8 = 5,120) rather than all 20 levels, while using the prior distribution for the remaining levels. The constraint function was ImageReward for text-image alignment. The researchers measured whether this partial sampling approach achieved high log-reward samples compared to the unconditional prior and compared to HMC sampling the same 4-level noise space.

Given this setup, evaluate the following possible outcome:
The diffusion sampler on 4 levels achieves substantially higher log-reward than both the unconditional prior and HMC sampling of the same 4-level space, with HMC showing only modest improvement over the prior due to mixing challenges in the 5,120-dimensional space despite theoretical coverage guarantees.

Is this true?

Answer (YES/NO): YES